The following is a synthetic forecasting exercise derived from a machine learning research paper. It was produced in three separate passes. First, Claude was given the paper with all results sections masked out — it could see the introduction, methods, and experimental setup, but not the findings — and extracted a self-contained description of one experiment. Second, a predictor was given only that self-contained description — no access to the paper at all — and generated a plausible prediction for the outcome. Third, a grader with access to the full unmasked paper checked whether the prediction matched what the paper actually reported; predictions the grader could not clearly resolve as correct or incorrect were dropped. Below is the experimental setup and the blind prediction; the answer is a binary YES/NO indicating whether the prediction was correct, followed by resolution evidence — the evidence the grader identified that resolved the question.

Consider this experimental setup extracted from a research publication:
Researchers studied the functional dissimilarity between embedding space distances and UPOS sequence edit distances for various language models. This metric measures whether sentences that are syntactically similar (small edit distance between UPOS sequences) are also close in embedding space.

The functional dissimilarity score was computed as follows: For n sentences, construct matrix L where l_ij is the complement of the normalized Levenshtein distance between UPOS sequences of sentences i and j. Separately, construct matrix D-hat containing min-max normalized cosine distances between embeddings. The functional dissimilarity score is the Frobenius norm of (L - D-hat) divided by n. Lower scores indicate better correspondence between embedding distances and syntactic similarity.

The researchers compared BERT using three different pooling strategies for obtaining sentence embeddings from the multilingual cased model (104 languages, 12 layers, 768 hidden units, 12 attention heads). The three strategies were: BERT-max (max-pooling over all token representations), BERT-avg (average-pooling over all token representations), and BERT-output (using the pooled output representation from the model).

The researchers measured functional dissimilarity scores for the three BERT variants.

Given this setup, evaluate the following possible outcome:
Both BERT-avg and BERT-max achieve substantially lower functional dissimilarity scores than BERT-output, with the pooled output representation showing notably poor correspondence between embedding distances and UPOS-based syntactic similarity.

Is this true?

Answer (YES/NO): NO